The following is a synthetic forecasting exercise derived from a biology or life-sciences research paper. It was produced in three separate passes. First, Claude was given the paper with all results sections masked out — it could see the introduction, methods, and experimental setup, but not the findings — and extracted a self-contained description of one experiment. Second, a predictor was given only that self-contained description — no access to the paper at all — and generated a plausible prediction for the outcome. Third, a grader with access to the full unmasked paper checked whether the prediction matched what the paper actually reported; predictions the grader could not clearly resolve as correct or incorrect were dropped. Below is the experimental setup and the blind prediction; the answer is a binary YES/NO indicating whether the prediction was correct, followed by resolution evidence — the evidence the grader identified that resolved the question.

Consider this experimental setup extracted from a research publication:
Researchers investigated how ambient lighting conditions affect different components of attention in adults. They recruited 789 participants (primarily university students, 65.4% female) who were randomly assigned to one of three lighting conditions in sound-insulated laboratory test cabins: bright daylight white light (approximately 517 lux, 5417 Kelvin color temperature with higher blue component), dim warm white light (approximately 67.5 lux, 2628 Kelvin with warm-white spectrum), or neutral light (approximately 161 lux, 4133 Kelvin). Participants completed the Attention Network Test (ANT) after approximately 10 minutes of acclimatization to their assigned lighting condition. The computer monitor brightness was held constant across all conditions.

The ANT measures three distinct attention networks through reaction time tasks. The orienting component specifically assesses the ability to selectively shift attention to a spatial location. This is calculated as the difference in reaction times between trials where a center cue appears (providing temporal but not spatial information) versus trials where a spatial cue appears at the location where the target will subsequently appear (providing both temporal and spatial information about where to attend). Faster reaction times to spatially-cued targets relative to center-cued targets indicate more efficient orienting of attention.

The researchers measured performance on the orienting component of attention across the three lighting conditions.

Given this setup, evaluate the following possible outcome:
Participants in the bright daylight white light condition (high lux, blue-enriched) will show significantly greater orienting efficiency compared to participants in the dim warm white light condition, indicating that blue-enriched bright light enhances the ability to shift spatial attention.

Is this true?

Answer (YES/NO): NO